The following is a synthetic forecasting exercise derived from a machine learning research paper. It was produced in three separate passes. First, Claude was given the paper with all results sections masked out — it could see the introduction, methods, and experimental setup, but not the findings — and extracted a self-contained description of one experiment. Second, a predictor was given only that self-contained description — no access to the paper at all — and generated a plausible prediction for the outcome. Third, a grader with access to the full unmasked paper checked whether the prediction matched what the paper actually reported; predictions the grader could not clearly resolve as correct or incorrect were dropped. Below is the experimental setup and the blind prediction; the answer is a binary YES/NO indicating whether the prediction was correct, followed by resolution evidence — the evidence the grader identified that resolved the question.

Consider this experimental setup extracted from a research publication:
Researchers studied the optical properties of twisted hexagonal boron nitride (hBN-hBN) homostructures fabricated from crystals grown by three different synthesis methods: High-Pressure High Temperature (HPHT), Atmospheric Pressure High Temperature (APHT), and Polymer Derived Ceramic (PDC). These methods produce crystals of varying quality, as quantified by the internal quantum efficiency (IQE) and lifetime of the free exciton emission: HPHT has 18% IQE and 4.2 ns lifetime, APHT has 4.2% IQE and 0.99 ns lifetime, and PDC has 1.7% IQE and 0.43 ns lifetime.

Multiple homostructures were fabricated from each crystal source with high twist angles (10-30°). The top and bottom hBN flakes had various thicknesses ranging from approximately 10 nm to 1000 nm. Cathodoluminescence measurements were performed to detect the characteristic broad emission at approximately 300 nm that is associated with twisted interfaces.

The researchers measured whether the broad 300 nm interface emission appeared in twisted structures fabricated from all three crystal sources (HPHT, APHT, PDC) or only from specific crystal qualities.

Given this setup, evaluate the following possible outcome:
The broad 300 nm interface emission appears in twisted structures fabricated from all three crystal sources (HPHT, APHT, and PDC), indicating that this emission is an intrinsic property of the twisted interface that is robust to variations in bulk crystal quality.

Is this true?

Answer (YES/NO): YES